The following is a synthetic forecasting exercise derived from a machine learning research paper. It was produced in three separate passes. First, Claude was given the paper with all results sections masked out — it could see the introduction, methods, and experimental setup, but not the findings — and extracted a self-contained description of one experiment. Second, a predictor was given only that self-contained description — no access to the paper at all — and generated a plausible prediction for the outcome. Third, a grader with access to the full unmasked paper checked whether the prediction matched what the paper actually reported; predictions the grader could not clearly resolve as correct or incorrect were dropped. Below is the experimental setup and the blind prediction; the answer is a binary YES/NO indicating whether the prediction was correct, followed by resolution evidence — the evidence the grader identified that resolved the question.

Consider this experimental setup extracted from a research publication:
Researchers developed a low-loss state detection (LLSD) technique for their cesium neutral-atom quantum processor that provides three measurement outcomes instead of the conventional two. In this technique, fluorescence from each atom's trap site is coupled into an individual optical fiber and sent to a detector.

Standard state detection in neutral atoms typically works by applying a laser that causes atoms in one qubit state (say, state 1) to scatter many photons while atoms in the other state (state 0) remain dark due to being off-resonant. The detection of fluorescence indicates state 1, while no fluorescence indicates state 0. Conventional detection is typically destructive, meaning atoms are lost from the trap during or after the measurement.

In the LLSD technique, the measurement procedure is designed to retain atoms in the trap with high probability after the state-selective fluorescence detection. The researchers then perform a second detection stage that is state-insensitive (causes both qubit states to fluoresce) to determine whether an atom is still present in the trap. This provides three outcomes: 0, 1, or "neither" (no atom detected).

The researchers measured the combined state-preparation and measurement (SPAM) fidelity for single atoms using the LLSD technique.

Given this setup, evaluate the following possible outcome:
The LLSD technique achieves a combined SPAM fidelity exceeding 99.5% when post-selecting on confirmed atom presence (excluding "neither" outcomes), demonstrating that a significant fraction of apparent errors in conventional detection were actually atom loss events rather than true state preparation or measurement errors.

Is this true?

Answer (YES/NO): NO